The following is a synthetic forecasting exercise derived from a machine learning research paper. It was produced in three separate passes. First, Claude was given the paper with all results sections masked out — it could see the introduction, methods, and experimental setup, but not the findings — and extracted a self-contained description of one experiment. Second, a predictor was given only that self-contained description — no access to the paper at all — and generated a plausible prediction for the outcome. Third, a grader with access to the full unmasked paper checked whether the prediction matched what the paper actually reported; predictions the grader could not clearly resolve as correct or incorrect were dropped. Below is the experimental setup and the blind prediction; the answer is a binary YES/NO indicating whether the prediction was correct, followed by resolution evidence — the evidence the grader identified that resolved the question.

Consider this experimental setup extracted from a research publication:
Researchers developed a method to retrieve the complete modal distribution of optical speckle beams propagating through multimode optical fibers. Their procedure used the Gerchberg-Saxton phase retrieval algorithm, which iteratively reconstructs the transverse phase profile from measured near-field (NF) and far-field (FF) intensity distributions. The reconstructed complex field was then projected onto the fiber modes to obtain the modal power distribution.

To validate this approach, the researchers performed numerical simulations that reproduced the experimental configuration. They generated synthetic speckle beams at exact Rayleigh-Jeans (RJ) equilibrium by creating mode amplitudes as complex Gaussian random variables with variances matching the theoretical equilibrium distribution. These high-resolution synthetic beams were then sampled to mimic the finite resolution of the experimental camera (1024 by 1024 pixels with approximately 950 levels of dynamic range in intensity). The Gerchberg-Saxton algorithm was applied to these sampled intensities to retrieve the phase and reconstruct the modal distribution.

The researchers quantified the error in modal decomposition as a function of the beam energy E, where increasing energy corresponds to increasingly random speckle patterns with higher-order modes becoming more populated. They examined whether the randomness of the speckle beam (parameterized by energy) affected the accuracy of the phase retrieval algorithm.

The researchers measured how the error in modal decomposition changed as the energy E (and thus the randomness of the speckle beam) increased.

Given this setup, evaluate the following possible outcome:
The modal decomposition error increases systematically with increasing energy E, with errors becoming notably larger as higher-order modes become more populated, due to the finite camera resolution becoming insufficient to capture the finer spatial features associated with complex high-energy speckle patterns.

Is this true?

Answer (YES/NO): NO